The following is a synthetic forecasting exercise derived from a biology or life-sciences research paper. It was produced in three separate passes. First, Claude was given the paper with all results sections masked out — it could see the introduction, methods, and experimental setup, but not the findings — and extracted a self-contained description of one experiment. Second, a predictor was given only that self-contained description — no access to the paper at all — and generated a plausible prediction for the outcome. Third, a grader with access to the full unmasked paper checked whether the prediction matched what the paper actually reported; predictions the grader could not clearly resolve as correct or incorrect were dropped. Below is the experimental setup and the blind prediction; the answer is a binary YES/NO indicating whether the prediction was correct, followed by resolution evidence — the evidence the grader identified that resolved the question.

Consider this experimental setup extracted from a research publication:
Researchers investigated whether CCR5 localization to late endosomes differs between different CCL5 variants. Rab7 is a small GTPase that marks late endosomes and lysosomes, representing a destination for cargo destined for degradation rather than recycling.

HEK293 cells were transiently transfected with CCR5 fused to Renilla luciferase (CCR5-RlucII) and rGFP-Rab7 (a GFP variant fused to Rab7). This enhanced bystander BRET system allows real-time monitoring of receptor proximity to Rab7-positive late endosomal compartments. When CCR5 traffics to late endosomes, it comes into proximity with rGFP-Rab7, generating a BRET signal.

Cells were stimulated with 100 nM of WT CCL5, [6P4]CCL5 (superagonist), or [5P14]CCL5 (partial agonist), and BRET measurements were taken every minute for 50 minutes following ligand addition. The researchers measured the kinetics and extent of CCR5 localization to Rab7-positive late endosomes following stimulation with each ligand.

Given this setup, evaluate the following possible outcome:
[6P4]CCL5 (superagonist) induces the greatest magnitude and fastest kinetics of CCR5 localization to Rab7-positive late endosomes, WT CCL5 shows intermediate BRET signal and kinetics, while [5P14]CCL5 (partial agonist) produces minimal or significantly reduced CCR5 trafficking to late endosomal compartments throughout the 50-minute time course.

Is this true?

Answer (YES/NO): NO